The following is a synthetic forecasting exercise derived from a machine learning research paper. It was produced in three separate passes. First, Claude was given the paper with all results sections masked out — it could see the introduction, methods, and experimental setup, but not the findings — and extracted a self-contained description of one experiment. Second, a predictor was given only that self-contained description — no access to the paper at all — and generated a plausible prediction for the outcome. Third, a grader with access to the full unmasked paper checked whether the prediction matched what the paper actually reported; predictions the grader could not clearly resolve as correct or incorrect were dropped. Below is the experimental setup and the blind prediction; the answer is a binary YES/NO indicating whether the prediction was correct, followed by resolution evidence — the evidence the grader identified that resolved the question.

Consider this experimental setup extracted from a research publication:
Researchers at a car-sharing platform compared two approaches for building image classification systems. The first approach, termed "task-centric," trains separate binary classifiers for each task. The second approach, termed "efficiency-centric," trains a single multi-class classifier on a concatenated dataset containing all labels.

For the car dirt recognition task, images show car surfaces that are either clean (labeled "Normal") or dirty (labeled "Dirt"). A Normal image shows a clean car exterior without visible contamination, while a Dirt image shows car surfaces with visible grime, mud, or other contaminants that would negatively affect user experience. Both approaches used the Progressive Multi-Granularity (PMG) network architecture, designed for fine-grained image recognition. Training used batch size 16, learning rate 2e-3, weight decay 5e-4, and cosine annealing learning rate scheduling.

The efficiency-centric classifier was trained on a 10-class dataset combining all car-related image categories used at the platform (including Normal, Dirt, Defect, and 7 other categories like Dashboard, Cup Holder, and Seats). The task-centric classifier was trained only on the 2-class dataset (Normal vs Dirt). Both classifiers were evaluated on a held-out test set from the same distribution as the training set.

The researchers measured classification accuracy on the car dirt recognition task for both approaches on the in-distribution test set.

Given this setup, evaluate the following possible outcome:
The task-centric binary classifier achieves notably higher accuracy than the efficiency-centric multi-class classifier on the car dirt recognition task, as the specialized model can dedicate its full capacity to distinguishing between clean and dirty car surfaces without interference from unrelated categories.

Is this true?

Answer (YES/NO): NO